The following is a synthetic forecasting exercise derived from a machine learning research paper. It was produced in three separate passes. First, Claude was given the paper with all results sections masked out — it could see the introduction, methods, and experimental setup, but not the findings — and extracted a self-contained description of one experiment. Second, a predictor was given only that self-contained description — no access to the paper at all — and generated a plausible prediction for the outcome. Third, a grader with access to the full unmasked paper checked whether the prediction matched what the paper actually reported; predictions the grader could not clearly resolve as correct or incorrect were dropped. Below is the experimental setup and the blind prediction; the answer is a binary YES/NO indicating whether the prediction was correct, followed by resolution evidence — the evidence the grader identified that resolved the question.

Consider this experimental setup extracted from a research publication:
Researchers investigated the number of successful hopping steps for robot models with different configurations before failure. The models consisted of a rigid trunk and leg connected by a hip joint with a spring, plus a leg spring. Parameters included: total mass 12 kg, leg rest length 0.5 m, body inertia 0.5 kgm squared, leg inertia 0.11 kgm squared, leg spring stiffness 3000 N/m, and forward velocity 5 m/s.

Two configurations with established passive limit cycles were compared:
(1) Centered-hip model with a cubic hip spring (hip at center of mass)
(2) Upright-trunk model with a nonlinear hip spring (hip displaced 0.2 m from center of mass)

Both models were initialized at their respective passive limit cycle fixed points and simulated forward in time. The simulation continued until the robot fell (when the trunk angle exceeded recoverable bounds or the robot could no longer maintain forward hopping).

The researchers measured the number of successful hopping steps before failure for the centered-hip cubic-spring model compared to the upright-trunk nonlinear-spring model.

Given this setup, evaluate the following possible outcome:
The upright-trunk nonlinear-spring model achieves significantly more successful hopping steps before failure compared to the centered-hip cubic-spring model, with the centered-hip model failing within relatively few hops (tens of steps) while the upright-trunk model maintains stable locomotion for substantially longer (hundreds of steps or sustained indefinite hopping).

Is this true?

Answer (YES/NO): NO